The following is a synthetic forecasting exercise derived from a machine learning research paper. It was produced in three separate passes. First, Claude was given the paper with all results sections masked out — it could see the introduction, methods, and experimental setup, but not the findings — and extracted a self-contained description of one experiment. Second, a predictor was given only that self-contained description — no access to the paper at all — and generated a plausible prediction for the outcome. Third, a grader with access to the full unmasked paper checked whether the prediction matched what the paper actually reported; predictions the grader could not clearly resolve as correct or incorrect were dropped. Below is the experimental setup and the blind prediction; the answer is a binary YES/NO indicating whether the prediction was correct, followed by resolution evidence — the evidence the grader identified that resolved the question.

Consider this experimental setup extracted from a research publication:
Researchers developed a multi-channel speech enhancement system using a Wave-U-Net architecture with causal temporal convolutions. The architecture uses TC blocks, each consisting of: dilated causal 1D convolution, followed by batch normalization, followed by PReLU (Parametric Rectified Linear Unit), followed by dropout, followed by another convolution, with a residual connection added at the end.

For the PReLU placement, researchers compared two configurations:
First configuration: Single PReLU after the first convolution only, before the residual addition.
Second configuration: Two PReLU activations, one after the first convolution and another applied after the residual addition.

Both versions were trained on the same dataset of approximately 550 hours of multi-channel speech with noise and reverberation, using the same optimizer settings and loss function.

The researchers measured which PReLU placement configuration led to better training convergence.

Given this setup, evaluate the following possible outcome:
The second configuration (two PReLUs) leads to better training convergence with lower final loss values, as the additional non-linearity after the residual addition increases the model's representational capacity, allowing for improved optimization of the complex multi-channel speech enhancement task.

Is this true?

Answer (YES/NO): NO